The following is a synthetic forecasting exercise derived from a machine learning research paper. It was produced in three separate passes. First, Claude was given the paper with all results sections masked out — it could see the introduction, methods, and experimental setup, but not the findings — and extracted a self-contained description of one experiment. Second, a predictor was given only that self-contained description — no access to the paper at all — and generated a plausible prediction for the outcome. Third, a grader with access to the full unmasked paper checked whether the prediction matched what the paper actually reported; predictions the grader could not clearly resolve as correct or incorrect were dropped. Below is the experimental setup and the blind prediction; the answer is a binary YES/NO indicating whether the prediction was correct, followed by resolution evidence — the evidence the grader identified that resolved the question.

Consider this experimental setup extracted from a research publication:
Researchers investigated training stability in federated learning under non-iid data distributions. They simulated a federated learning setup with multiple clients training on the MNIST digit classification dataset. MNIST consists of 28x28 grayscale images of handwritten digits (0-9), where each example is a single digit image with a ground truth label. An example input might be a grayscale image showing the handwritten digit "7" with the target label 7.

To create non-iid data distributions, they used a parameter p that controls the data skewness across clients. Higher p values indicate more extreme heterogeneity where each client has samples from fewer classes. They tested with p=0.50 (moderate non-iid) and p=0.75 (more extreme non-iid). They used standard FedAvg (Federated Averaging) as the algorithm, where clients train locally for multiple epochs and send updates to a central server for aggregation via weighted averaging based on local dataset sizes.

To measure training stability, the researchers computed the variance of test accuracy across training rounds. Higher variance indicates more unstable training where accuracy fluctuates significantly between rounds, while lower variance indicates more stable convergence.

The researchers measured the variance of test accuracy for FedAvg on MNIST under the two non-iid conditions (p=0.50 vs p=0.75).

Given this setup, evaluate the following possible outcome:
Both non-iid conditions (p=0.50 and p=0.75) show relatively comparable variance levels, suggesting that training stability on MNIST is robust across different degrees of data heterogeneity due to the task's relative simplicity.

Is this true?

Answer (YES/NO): NO